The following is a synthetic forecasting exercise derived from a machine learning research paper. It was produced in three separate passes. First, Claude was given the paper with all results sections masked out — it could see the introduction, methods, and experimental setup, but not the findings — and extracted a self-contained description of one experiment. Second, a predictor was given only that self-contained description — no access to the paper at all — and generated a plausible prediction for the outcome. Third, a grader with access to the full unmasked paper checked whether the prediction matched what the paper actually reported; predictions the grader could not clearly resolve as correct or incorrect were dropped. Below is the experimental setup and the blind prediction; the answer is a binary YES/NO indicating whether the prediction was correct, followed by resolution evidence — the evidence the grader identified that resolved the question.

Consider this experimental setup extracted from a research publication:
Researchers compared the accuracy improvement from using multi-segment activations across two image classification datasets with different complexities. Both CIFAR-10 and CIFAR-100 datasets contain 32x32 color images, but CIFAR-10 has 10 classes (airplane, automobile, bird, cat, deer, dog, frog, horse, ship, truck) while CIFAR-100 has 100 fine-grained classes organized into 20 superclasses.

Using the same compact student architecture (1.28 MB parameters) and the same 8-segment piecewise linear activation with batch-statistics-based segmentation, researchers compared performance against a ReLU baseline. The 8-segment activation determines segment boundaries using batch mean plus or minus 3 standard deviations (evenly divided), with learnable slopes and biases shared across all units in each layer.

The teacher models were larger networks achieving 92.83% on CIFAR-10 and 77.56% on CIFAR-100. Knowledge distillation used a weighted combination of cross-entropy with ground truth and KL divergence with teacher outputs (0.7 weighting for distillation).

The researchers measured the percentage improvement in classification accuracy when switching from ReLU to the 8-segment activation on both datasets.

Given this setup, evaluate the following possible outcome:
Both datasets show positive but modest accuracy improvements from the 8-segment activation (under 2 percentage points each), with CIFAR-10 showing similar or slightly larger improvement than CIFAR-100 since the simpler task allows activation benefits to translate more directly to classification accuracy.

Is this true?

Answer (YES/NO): NO